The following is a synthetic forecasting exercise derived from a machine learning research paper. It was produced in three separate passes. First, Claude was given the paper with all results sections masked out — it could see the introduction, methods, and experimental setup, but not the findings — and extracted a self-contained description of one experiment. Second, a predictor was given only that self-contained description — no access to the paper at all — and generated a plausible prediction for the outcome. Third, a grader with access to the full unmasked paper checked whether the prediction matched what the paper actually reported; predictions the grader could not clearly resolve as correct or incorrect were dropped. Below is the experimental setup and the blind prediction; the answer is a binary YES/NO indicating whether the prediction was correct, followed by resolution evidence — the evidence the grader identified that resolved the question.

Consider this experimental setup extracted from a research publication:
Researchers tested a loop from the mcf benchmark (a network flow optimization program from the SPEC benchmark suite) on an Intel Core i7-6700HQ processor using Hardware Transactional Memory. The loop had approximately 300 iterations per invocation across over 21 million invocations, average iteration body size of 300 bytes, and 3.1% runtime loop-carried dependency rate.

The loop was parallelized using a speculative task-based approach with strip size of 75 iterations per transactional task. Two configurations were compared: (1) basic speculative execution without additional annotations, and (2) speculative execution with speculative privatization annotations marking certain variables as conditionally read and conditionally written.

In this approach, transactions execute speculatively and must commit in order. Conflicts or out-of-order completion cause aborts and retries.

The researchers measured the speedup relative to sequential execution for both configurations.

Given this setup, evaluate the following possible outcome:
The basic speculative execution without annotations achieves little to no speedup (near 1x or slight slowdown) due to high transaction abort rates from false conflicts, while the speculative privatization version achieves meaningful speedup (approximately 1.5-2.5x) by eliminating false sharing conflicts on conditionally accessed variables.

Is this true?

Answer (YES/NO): NO